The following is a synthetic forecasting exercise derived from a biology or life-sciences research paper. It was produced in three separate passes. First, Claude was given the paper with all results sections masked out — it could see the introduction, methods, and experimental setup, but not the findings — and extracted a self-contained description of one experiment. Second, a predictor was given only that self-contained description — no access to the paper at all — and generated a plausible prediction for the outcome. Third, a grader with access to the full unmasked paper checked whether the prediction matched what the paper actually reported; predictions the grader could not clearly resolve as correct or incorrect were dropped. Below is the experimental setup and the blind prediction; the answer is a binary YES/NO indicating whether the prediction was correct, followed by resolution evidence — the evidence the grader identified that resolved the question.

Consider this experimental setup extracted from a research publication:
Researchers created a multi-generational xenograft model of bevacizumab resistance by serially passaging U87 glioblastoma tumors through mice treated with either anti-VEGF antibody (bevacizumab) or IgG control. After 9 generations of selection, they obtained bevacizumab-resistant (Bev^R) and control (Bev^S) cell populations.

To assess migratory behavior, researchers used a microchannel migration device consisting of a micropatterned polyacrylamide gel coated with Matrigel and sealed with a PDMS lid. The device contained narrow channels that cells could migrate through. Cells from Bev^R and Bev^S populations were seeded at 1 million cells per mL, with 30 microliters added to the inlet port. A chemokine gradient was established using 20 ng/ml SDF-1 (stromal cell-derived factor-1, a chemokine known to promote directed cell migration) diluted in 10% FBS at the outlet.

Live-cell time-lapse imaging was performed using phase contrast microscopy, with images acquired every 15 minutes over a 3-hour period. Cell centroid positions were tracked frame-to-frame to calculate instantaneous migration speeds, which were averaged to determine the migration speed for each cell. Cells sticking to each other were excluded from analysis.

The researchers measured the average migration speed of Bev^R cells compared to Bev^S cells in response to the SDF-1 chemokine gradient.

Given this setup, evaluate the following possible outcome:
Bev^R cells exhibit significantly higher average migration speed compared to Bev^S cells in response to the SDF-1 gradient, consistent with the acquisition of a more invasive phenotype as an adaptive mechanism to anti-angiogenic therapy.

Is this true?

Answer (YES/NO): YES